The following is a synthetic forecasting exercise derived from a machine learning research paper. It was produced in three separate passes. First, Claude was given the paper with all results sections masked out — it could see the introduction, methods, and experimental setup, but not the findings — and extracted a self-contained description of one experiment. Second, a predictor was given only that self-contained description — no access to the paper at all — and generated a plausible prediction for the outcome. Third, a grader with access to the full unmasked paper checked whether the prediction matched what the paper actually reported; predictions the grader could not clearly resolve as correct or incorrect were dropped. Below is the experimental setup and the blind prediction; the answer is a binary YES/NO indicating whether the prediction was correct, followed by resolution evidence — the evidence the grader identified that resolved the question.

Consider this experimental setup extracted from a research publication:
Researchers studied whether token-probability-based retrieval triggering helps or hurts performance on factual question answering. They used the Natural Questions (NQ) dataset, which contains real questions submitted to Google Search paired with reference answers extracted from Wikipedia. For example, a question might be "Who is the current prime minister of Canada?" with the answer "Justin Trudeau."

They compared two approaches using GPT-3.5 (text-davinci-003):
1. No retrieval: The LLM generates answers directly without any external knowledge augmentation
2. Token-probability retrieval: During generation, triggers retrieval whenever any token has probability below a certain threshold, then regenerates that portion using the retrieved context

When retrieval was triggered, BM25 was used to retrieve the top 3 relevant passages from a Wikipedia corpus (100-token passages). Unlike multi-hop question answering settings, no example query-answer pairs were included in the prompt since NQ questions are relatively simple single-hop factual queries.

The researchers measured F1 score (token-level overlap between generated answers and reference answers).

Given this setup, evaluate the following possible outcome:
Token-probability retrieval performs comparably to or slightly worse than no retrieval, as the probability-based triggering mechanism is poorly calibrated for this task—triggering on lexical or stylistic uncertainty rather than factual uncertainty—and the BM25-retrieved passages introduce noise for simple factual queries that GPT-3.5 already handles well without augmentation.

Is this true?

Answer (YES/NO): YES